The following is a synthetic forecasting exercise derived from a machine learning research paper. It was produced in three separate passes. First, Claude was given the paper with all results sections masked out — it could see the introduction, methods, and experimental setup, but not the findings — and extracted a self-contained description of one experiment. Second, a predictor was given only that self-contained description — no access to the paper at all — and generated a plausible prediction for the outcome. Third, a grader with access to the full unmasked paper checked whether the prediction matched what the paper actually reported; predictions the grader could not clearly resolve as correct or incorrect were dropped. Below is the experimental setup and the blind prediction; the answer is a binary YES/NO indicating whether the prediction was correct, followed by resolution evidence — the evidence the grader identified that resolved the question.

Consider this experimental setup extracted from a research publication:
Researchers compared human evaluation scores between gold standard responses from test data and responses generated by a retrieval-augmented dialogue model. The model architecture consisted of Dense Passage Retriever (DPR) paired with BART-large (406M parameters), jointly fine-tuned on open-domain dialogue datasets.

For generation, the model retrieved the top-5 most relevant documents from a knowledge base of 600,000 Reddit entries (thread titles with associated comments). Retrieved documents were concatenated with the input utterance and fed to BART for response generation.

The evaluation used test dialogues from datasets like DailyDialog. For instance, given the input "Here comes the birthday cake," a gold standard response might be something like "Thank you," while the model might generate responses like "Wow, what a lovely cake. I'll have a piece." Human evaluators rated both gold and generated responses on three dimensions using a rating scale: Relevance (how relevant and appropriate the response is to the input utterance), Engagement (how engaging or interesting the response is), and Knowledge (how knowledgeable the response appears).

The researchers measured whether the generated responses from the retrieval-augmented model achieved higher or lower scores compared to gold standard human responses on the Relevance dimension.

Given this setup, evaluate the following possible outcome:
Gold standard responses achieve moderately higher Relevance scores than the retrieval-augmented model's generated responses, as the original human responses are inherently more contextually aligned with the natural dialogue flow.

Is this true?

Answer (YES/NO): NO